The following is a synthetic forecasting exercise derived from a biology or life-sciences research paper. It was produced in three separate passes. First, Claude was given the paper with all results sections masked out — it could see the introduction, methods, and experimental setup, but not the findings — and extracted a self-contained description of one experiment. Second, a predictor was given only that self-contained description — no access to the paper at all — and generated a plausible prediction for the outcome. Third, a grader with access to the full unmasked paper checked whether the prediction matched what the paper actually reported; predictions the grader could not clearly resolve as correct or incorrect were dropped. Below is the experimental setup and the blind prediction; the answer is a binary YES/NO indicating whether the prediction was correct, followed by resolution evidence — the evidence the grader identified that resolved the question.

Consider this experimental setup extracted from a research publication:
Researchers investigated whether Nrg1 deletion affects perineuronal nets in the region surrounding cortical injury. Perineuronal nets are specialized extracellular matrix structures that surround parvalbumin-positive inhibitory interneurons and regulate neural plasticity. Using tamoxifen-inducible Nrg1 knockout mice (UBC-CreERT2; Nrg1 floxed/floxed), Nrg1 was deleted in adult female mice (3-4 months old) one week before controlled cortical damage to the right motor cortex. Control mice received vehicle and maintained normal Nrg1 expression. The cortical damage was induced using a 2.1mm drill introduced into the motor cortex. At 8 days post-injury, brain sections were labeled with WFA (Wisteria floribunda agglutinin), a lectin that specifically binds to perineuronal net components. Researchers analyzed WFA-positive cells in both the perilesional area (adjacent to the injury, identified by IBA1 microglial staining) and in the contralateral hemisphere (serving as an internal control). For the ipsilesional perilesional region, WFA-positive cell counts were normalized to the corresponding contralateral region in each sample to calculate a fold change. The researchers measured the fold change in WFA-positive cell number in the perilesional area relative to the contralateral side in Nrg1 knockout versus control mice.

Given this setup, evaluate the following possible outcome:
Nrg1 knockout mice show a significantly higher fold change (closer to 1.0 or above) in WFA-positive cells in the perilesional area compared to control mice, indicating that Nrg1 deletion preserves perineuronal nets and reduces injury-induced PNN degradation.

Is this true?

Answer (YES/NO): NO